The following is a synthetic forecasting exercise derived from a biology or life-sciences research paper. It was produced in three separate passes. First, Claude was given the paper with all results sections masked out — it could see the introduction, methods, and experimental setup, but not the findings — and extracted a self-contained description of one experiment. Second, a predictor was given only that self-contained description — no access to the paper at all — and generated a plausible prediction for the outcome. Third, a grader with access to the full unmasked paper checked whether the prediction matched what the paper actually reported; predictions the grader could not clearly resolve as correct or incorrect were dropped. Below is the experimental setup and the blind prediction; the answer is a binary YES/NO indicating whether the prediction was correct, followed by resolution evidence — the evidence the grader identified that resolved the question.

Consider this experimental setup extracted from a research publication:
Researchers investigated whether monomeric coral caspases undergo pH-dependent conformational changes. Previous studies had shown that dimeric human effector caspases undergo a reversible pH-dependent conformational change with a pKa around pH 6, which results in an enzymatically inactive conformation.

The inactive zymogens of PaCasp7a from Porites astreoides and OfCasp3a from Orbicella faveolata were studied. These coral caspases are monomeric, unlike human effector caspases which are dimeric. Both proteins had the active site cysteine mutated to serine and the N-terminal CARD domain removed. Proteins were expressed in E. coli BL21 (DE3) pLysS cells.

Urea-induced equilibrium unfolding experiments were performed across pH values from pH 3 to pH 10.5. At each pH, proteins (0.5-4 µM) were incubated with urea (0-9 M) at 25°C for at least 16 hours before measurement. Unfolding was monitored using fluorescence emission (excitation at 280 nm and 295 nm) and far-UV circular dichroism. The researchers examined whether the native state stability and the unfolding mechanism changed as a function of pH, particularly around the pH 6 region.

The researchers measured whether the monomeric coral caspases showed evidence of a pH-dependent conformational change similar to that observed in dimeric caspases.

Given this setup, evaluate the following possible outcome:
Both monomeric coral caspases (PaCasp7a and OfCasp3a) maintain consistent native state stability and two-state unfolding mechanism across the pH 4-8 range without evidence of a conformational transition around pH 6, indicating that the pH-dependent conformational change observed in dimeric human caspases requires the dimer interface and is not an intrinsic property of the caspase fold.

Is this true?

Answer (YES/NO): NO